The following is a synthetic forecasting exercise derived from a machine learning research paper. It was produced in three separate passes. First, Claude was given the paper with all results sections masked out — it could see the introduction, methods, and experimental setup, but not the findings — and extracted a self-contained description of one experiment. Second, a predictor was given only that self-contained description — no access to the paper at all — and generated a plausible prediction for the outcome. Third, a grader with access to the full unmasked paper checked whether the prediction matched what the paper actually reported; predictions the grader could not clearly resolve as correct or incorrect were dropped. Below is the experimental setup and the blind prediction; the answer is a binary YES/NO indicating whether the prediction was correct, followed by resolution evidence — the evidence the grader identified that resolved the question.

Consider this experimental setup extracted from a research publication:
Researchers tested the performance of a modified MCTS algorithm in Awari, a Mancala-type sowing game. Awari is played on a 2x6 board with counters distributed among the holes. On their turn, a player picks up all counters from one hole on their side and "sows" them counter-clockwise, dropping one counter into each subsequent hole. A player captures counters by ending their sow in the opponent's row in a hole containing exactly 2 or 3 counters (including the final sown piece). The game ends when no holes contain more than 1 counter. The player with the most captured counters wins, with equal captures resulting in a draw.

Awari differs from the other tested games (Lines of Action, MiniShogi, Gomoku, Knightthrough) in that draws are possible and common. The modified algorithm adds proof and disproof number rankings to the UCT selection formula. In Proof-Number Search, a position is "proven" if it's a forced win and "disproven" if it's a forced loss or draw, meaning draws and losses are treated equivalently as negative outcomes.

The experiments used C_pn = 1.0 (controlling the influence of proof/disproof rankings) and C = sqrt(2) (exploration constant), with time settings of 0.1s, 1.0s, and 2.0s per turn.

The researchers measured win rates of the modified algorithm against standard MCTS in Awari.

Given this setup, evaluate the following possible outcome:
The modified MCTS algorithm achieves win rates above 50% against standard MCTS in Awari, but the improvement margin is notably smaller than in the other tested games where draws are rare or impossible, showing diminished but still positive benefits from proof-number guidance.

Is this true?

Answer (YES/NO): NO